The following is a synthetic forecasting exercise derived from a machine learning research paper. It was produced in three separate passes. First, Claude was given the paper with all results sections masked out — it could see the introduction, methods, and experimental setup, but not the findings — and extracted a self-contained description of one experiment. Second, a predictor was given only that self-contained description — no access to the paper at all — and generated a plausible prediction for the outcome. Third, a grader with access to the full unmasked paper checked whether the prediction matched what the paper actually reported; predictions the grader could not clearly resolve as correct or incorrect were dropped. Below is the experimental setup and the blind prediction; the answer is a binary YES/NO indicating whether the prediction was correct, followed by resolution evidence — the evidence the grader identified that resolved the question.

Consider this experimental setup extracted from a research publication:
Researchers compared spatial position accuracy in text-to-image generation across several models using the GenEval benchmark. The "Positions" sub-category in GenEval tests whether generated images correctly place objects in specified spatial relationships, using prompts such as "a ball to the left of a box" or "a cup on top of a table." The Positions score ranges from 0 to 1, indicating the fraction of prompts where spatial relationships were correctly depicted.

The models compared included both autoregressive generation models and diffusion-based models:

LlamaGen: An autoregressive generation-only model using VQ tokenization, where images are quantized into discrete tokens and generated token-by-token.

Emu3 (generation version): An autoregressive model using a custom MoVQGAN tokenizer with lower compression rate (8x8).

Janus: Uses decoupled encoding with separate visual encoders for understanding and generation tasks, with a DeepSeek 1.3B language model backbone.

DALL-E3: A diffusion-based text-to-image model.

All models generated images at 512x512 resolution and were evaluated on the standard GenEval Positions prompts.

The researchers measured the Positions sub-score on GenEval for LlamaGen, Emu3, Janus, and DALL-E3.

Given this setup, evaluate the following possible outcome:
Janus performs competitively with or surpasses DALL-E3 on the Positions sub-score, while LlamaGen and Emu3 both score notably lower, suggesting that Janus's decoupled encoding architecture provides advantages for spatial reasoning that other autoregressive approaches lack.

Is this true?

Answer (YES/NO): YES